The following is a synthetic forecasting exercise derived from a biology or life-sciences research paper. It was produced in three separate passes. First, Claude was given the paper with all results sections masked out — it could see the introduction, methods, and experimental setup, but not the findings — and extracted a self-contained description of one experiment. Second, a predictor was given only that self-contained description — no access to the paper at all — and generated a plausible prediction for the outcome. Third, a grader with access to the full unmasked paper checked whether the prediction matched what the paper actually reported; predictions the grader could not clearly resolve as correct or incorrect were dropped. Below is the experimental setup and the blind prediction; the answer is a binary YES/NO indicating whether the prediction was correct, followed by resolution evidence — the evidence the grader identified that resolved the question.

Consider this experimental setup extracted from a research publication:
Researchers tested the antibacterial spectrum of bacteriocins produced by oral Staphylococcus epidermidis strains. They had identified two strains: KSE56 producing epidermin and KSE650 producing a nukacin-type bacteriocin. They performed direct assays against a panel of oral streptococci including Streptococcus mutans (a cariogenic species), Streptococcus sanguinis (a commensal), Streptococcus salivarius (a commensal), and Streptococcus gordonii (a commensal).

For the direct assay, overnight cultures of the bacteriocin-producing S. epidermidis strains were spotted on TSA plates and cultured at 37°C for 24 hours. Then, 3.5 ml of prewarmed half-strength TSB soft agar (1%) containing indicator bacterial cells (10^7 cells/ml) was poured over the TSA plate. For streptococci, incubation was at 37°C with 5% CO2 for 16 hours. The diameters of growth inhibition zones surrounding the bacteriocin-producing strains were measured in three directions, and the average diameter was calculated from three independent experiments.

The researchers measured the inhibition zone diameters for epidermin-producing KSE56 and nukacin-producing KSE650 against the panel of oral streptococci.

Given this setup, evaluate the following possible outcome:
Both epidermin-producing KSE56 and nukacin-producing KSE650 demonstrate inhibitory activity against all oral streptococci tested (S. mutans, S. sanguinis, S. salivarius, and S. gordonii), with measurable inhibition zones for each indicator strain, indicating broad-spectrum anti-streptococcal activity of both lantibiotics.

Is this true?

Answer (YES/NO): NO